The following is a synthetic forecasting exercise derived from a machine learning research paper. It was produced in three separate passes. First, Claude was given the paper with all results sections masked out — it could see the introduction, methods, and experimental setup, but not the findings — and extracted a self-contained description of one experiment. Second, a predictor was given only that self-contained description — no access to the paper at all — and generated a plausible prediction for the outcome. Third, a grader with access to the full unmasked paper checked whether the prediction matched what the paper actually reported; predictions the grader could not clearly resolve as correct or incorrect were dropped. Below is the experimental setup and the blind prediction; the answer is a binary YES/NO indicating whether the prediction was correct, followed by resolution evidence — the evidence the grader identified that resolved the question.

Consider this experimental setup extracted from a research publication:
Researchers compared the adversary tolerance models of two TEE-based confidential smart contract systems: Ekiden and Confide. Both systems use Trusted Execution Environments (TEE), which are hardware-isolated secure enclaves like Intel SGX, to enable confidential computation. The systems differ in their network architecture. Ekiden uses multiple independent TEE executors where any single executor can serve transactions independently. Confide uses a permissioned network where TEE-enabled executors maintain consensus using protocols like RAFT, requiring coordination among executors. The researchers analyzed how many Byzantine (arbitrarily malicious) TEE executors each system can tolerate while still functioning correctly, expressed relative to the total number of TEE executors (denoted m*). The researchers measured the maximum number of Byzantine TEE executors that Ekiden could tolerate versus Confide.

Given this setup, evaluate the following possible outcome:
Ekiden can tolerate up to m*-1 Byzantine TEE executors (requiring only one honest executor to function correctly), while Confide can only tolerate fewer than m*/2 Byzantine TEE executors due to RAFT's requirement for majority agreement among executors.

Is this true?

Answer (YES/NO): YES